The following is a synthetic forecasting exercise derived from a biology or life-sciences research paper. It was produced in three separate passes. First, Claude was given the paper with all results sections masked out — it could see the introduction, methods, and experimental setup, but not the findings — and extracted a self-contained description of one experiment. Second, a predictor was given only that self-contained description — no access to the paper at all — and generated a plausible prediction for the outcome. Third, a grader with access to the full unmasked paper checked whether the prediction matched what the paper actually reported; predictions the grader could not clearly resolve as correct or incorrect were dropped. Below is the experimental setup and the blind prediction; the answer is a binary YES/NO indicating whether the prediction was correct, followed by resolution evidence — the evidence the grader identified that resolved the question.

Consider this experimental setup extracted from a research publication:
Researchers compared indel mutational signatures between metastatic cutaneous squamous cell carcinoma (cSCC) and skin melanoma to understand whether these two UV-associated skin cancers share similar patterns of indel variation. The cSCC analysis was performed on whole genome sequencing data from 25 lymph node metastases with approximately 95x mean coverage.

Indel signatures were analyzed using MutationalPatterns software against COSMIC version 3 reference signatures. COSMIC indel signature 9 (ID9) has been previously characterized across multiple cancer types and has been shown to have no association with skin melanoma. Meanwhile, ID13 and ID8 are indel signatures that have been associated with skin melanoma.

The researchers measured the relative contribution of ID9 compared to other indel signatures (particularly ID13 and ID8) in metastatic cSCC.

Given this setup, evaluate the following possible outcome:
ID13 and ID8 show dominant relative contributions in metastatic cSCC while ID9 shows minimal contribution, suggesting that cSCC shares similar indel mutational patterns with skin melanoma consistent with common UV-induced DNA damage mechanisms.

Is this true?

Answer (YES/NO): NO